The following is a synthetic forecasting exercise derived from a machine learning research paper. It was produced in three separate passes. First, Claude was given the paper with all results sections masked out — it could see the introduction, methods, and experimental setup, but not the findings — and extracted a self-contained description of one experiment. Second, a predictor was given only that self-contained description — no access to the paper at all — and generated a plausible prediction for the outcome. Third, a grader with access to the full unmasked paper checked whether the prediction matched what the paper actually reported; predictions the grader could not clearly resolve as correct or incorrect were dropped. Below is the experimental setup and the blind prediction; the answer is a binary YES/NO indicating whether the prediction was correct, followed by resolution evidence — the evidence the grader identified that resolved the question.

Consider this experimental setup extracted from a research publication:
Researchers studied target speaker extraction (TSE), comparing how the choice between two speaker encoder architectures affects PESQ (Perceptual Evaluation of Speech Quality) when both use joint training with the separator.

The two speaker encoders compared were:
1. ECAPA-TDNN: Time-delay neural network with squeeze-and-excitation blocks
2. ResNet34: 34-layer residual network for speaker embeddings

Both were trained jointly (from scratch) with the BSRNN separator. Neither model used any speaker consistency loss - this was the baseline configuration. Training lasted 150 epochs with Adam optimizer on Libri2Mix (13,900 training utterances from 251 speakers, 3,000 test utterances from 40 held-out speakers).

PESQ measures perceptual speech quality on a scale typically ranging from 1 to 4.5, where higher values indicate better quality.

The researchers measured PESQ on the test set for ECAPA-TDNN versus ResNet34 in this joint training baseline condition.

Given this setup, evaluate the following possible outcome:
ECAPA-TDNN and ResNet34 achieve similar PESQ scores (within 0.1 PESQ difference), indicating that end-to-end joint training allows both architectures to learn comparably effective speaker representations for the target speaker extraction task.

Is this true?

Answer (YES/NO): YES